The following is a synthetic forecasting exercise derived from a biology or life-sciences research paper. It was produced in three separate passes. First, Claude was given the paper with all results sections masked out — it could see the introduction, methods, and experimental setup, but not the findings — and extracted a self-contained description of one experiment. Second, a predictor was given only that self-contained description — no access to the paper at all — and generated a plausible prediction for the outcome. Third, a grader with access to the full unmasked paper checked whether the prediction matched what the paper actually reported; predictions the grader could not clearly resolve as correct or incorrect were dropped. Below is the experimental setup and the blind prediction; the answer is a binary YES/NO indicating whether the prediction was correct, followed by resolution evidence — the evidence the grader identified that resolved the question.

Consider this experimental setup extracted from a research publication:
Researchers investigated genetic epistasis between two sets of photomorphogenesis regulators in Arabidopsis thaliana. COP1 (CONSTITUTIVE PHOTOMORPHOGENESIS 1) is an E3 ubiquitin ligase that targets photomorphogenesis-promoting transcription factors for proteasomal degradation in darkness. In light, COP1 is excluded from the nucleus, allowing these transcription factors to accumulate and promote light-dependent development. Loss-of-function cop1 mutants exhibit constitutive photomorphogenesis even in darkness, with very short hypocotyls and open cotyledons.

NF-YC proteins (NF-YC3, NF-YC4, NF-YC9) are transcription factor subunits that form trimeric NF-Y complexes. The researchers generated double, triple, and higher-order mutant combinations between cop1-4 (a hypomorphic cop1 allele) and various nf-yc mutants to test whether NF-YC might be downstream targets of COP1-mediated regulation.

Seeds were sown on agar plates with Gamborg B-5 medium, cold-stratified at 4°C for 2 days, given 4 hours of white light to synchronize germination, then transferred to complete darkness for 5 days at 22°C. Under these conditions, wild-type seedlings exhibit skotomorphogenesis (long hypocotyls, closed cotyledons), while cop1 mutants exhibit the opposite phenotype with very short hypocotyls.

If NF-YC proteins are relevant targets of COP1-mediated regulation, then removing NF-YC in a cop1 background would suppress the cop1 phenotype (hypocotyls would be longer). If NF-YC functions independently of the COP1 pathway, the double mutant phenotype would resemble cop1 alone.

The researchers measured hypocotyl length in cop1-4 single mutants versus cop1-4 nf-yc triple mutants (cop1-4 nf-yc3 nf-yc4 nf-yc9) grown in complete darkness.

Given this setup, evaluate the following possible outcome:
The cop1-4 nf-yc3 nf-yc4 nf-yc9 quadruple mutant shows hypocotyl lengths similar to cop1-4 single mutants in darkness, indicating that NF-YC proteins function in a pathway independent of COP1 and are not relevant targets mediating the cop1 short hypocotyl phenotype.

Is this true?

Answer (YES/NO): NO